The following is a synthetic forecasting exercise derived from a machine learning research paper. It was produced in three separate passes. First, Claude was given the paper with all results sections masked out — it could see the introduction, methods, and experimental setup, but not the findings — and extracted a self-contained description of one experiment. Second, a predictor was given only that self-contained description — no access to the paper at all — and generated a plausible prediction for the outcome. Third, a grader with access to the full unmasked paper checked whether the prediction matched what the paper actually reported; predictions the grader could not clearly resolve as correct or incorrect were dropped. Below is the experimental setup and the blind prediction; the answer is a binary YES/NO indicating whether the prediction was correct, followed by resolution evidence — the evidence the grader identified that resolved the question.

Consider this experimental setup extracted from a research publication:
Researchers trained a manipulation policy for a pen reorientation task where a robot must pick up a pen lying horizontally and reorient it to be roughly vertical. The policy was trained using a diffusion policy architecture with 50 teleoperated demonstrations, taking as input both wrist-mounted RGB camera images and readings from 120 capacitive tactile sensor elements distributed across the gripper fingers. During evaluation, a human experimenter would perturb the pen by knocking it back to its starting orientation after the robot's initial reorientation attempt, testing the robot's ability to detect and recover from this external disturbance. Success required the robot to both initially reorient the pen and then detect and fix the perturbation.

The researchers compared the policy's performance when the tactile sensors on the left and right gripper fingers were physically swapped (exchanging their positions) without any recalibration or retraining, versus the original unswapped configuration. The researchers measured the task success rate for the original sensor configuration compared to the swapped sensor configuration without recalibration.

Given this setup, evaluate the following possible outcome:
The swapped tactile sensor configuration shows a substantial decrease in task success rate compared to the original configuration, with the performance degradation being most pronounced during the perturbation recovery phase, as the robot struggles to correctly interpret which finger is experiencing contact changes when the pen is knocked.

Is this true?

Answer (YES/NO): YES